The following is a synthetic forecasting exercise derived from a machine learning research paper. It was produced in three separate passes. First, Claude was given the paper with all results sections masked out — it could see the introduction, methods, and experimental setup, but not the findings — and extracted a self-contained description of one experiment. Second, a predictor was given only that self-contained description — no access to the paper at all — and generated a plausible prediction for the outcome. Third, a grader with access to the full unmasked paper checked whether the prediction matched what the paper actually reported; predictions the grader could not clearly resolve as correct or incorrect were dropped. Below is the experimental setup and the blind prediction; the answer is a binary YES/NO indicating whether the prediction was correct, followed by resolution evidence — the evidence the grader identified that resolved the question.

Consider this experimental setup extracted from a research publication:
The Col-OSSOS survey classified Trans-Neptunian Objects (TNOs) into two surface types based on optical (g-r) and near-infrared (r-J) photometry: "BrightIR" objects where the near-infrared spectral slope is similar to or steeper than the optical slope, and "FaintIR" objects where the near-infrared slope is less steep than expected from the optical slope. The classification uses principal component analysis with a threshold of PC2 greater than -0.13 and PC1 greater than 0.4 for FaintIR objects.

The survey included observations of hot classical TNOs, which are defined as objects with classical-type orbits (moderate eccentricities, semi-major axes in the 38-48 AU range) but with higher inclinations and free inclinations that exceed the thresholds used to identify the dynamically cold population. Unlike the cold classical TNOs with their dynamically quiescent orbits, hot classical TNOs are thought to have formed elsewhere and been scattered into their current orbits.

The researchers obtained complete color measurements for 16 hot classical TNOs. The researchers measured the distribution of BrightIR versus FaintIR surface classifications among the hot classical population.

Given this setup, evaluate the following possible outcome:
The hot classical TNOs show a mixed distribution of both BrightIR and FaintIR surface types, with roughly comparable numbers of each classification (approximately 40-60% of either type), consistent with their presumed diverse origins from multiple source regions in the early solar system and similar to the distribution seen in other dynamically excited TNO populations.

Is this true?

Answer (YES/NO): NO